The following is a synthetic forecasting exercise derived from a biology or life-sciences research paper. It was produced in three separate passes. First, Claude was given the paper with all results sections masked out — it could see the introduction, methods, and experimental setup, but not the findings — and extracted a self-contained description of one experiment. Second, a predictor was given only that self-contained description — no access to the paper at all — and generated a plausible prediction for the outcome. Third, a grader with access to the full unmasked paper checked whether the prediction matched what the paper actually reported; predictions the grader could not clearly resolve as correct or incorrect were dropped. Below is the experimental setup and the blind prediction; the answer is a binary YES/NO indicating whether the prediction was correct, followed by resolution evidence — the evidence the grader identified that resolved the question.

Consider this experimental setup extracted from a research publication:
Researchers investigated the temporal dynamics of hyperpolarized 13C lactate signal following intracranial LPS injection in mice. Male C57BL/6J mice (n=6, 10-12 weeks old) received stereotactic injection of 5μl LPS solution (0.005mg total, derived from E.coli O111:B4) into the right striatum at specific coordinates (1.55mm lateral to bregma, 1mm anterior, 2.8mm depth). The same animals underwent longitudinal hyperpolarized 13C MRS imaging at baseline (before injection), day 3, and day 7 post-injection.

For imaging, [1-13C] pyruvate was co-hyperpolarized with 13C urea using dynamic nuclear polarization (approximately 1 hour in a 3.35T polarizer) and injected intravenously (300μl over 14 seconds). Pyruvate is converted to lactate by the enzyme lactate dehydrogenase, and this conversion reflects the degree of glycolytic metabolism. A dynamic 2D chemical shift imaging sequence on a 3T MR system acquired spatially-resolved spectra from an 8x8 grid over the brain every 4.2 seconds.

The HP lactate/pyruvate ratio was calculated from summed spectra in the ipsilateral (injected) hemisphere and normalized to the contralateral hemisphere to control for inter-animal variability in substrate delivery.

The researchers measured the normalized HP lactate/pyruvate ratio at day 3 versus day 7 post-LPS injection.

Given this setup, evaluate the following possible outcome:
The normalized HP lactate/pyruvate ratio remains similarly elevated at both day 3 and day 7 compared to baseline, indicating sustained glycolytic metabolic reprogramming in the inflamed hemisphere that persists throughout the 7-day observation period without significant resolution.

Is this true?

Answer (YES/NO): NO